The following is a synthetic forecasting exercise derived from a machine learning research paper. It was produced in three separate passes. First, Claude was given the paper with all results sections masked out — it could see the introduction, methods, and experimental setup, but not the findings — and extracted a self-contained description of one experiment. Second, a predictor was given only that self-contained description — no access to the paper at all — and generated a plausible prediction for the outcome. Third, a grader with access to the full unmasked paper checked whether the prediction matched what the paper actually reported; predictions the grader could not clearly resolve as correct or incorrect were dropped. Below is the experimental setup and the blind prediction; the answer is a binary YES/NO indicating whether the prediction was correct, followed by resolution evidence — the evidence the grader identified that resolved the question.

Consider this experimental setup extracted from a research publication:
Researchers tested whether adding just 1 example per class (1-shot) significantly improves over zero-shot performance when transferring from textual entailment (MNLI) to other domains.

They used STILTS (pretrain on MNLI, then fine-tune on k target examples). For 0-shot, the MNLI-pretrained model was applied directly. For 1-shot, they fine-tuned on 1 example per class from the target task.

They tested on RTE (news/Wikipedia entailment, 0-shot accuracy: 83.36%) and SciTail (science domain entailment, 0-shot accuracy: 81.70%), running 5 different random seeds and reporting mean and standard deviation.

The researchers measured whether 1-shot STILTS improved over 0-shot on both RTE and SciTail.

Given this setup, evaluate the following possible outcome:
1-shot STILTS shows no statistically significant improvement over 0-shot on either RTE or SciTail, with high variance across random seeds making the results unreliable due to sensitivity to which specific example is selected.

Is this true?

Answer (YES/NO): NO